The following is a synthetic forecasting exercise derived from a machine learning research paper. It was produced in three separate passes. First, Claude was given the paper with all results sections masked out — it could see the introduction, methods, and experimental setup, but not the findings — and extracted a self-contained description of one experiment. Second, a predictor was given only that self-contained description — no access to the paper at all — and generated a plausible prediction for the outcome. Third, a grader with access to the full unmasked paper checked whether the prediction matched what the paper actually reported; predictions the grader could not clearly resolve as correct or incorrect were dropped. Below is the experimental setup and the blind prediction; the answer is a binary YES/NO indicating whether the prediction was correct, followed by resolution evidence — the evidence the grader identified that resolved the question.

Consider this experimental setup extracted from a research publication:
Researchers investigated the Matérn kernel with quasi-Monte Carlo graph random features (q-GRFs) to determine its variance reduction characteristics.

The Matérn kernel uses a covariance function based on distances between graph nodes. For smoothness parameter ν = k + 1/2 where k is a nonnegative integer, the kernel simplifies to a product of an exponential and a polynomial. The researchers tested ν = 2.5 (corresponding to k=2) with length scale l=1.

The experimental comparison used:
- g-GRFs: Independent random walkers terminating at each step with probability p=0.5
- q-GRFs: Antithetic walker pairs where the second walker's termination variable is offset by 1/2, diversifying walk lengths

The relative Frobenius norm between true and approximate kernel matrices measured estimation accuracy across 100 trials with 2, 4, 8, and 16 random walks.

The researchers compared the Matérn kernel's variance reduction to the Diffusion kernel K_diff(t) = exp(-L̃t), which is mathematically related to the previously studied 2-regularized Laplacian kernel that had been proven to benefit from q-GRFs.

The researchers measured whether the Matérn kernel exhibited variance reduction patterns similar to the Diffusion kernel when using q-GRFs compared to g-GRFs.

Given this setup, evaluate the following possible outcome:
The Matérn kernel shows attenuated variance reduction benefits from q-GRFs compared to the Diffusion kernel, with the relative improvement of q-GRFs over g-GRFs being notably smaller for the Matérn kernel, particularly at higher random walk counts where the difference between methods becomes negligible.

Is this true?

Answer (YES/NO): NO